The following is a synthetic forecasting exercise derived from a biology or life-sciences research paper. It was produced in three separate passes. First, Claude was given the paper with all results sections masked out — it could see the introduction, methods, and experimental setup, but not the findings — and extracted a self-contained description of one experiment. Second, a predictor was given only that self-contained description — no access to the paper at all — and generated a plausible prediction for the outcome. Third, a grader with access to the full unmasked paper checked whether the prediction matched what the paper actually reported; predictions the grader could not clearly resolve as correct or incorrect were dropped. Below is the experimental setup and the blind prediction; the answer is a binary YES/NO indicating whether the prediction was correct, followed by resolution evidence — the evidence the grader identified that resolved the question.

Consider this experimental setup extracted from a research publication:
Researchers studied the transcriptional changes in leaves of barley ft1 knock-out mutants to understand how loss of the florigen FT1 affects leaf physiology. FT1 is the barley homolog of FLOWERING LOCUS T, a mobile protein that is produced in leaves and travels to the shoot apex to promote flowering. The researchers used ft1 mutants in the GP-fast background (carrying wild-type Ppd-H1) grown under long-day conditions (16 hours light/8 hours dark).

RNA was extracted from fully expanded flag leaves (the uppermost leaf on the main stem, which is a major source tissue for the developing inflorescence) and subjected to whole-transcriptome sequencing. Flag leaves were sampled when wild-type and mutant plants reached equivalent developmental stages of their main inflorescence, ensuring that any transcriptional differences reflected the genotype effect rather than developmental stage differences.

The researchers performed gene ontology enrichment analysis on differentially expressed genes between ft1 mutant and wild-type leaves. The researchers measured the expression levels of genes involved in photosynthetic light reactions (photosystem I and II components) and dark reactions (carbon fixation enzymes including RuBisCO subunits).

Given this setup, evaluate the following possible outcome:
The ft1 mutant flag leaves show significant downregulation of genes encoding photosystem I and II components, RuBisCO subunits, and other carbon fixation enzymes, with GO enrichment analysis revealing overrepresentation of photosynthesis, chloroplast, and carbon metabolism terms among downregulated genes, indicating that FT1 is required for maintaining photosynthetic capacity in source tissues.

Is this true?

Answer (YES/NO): YES